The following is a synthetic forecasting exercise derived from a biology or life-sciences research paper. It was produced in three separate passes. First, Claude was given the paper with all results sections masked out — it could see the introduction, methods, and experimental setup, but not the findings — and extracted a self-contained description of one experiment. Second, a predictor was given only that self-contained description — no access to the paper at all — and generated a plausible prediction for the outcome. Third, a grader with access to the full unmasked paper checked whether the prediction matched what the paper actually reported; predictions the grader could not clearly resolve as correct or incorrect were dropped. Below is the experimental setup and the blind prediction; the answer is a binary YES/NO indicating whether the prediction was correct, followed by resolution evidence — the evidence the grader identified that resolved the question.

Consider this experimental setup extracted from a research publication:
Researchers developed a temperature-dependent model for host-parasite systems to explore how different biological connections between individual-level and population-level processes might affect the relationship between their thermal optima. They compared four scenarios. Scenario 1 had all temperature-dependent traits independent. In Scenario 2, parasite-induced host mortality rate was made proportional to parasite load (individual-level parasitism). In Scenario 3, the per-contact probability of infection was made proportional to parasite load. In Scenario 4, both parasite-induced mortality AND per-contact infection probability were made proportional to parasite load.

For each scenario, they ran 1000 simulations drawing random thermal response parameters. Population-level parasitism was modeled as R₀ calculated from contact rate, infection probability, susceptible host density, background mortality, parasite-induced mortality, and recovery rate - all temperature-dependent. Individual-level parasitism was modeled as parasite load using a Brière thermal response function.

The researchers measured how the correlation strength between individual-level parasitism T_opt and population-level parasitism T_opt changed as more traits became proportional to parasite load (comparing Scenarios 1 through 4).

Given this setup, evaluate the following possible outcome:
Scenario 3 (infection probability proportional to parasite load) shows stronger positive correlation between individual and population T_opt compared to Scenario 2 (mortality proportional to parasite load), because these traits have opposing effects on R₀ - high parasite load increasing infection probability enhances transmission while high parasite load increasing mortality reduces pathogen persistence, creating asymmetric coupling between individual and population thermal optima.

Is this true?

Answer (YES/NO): YES